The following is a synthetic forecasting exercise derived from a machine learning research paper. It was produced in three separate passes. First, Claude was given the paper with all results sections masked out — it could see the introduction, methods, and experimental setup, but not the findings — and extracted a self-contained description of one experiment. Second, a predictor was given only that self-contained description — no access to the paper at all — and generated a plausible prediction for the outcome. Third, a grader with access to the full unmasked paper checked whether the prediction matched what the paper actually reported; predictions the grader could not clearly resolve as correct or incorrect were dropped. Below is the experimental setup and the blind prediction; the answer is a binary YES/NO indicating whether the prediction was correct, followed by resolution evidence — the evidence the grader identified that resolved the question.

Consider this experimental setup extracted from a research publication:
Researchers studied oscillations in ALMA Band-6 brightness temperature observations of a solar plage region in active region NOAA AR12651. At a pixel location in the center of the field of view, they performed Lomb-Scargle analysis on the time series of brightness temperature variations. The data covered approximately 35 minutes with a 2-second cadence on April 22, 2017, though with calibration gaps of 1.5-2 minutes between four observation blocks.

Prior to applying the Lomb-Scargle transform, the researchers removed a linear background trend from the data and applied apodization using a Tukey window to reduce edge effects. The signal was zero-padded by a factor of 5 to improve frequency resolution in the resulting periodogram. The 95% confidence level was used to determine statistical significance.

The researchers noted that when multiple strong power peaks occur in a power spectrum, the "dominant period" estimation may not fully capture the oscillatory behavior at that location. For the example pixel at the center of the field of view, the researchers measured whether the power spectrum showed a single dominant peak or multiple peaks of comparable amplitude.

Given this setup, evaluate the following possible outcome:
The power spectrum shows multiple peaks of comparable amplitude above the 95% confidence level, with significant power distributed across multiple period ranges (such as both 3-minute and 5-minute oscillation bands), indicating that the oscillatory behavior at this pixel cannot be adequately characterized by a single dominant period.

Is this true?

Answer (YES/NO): NO